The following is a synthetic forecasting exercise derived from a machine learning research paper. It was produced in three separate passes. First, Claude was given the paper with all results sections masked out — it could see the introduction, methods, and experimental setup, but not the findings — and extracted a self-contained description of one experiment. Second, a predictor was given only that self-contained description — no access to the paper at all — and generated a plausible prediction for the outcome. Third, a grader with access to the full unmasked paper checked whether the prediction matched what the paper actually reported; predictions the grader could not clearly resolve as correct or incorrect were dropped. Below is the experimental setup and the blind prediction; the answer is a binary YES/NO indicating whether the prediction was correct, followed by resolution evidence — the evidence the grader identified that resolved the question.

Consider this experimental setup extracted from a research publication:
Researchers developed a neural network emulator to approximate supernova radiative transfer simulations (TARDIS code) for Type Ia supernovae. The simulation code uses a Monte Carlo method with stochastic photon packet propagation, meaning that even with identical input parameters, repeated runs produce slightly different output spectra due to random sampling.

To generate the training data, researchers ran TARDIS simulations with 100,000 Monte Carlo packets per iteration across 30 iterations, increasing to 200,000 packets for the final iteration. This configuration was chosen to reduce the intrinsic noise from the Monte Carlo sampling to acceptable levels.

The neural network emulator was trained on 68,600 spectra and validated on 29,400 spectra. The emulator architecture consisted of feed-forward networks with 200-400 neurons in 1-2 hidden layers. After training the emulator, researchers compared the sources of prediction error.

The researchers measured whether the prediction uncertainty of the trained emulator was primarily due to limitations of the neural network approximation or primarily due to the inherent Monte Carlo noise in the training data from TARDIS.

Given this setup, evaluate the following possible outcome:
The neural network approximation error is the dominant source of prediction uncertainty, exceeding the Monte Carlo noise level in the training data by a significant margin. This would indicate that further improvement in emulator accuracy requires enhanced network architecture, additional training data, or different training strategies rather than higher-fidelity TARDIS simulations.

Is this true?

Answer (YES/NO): NO